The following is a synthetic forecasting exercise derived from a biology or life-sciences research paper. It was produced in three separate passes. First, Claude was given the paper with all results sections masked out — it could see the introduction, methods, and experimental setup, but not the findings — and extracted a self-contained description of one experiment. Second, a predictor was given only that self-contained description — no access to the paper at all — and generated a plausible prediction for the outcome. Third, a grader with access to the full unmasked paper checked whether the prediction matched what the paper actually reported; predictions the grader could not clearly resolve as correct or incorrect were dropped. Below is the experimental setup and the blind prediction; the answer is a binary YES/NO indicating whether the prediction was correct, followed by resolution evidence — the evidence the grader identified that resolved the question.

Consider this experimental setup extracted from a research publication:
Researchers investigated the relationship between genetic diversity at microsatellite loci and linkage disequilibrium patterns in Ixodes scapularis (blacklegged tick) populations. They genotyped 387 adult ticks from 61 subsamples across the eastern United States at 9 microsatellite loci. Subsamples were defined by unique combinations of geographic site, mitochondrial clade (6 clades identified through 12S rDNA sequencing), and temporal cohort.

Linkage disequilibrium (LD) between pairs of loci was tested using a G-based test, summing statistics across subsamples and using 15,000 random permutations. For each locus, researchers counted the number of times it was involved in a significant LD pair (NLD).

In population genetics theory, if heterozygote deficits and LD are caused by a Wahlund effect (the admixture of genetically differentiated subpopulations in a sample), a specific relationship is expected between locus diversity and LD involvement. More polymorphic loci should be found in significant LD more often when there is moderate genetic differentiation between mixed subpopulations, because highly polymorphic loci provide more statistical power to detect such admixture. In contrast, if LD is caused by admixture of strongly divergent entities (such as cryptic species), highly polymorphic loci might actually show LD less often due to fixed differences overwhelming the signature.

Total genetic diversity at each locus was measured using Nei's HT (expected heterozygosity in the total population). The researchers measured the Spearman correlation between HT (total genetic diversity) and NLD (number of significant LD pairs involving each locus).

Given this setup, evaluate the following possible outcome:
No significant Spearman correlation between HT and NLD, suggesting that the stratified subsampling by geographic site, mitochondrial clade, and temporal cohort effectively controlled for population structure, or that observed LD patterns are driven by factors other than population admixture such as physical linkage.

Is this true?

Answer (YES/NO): NO